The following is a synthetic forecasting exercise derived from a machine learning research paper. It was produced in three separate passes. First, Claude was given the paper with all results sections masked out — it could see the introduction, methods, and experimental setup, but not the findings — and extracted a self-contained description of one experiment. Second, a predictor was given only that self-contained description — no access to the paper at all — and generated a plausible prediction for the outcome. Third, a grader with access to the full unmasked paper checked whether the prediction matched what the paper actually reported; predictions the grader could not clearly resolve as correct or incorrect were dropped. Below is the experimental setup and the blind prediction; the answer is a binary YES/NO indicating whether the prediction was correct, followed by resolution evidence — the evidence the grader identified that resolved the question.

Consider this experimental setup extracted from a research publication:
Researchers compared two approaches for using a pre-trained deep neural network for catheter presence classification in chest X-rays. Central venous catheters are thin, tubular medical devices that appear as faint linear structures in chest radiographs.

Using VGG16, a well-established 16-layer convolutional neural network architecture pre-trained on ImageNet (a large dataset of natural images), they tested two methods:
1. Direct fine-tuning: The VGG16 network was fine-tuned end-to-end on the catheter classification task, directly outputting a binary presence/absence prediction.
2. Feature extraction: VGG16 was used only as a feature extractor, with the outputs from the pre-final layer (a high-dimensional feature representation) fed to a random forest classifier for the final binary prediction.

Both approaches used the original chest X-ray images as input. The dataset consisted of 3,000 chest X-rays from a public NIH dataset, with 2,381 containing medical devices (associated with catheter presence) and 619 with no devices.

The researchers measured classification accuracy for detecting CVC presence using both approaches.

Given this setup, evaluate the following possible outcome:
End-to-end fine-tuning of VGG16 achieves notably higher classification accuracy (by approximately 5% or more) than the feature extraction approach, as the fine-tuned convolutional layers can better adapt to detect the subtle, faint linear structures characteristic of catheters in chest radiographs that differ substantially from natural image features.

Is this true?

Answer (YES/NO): NO